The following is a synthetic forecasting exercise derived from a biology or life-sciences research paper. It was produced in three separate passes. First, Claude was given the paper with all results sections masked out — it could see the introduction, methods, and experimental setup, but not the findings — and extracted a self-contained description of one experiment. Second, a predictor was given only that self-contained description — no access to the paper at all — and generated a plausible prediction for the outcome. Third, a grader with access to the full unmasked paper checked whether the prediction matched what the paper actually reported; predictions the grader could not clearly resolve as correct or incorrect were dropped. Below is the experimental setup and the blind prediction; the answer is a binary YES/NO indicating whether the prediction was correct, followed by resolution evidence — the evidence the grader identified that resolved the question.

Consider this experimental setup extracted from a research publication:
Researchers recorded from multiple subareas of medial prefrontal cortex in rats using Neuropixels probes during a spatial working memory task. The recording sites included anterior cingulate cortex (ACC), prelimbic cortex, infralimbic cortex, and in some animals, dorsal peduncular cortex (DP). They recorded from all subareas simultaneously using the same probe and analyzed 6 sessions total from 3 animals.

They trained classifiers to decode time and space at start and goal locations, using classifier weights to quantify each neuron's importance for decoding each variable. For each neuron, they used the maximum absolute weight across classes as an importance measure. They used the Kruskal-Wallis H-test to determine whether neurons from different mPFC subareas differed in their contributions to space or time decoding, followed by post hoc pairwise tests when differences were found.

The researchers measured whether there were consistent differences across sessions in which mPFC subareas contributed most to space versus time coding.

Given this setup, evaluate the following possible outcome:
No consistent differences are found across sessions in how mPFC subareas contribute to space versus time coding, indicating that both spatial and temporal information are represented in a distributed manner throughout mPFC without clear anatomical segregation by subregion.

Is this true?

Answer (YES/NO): YES